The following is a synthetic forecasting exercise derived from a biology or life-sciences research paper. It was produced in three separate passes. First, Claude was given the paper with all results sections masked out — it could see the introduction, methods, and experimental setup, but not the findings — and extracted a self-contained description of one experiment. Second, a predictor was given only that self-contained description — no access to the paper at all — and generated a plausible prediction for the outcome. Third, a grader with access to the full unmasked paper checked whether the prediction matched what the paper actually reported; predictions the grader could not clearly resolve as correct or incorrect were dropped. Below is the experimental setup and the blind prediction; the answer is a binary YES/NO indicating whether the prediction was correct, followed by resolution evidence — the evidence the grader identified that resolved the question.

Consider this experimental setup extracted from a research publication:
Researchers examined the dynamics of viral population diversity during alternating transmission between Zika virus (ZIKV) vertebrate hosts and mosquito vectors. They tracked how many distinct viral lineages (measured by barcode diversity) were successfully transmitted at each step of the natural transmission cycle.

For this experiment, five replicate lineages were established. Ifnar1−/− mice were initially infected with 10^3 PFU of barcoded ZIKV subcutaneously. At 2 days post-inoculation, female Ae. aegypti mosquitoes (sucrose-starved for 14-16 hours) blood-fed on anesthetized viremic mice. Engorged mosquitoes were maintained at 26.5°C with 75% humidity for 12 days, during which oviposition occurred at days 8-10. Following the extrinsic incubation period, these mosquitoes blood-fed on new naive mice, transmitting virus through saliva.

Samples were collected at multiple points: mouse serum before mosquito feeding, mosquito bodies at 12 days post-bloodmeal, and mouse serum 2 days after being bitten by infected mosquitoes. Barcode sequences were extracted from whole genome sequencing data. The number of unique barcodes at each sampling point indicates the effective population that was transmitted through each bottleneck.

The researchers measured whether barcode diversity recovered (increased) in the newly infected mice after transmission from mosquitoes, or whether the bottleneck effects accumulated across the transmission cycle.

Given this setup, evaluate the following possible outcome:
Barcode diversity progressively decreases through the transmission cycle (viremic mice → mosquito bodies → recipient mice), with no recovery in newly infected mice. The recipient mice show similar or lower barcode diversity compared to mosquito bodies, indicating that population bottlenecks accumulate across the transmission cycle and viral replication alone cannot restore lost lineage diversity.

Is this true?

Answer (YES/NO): YES